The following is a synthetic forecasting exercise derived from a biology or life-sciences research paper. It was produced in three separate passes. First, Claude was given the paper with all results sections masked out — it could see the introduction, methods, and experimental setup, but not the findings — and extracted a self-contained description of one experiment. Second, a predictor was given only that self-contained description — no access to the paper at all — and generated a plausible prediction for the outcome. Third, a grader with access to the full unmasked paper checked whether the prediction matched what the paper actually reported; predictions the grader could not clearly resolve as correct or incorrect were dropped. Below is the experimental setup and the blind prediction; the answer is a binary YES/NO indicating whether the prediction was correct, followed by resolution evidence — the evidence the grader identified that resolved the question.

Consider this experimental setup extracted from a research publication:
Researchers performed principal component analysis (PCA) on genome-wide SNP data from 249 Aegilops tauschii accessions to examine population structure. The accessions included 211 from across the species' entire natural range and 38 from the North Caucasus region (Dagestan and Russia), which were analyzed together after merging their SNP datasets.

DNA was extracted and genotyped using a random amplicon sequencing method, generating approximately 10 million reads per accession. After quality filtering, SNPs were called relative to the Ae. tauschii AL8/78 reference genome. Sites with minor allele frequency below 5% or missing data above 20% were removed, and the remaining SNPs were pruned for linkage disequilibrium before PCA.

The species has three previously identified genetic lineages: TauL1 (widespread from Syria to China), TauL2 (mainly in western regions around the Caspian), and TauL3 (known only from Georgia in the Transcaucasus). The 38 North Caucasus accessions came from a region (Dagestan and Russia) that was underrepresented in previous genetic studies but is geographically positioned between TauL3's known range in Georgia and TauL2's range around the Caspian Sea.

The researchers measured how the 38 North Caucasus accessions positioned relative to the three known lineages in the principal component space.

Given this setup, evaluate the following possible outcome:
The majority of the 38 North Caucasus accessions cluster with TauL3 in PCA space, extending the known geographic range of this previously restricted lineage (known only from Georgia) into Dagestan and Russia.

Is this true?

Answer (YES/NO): NO